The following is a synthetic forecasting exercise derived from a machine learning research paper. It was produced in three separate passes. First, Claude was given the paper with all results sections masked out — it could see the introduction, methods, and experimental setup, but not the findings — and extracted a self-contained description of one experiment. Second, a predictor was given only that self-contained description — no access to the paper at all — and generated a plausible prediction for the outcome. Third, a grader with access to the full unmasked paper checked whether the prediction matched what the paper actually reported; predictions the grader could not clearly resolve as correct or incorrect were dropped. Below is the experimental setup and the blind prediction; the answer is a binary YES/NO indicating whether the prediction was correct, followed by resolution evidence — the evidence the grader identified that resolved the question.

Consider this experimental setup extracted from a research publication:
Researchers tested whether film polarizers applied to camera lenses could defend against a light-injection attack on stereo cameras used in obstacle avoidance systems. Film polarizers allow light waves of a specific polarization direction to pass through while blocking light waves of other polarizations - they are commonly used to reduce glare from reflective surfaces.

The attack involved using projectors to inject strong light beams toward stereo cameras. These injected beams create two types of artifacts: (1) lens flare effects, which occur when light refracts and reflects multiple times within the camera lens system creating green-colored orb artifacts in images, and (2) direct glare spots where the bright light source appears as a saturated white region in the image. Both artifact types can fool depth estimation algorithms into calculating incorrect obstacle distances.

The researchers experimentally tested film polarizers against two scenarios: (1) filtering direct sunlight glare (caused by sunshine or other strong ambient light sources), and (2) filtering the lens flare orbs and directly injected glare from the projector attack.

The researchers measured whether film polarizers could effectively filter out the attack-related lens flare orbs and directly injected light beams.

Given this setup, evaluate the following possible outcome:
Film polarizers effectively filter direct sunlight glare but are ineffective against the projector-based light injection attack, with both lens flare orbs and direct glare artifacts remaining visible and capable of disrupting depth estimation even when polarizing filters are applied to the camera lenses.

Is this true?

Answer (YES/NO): YES